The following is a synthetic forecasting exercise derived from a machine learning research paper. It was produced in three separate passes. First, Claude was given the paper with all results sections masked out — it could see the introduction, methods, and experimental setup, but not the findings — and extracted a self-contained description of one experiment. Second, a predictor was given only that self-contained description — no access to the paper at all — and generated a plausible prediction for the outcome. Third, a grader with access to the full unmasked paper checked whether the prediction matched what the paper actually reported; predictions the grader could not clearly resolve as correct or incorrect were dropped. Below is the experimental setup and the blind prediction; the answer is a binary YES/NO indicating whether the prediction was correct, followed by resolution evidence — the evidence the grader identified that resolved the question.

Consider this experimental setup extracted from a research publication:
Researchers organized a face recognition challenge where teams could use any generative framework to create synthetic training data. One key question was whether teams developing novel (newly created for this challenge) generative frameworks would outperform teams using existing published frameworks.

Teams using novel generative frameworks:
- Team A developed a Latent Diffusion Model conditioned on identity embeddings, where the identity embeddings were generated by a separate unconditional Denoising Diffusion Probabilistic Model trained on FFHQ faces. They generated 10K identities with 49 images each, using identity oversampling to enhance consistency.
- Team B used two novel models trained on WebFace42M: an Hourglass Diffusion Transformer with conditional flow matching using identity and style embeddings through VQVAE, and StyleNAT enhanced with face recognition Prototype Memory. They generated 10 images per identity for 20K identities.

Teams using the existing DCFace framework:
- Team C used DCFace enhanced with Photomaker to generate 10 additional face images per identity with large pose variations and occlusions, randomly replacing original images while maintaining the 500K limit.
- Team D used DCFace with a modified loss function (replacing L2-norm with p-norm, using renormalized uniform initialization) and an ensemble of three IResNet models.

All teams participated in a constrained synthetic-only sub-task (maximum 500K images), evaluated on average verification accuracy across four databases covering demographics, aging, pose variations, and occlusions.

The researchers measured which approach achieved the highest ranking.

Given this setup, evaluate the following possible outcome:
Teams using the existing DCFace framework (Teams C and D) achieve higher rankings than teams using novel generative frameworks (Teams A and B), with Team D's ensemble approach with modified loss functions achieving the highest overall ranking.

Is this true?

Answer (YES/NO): NO